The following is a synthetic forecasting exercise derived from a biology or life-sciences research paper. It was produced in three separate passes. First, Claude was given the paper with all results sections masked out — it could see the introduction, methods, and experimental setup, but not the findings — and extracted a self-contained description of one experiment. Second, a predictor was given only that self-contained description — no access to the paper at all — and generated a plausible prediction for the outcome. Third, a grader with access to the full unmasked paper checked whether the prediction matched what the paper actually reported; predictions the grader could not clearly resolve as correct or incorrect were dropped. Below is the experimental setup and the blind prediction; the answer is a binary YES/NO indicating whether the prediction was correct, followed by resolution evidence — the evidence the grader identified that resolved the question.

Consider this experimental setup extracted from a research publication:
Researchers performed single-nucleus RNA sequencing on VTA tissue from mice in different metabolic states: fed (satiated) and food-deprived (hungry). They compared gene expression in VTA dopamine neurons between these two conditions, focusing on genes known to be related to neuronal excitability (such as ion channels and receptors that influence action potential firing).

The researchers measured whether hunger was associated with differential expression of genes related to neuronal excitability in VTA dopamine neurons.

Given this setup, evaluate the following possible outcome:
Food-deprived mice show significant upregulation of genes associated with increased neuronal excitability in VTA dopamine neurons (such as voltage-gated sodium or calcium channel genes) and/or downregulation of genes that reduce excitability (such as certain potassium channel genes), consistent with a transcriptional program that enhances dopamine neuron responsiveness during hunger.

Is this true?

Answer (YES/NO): NO